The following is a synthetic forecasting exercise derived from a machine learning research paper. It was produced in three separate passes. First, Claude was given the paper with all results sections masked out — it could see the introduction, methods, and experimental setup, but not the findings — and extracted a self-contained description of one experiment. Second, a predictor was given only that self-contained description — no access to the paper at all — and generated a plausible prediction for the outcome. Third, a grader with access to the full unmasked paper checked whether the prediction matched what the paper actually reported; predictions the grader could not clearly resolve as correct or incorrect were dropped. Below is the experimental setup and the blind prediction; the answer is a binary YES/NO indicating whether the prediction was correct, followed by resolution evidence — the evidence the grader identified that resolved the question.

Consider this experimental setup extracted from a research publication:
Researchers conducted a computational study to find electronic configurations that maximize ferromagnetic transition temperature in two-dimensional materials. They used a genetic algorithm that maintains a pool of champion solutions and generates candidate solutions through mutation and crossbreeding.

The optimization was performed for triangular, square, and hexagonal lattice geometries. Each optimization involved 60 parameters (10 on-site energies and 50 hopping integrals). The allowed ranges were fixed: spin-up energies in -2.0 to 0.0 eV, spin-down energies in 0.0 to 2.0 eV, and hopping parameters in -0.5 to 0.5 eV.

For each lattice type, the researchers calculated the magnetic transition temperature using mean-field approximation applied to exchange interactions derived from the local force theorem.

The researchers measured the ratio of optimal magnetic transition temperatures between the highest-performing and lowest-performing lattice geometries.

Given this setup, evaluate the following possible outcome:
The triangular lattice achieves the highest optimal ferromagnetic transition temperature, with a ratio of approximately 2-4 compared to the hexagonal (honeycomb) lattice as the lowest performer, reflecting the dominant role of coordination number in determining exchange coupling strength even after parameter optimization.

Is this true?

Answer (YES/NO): YES